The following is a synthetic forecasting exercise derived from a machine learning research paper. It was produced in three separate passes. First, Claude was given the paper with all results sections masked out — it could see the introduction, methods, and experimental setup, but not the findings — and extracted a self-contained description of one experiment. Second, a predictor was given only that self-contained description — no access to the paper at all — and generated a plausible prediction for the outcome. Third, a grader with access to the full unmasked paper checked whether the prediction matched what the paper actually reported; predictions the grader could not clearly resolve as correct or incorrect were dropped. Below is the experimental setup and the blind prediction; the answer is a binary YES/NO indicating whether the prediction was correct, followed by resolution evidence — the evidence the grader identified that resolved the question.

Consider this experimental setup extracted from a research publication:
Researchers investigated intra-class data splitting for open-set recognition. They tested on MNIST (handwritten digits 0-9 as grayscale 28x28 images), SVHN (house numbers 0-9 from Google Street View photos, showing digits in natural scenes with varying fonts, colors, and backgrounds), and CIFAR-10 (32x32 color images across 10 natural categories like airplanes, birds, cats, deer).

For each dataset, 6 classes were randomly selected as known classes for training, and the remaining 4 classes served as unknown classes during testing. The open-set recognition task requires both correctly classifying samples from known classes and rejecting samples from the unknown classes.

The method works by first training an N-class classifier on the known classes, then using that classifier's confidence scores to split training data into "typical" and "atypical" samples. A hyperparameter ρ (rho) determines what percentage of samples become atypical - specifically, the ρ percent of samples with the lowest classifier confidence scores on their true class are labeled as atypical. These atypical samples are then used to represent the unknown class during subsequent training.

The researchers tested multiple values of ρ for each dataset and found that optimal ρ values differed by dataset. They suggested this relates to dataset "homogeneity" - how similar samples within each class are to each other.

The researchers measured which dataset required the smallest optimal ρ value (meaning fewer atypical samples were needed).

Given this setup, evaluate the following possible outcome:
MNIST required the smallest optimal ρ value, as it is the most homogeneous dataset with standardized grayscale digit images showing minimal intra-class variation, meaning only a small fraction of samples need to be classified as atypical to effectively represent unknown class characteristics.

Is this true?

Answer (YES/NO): YES